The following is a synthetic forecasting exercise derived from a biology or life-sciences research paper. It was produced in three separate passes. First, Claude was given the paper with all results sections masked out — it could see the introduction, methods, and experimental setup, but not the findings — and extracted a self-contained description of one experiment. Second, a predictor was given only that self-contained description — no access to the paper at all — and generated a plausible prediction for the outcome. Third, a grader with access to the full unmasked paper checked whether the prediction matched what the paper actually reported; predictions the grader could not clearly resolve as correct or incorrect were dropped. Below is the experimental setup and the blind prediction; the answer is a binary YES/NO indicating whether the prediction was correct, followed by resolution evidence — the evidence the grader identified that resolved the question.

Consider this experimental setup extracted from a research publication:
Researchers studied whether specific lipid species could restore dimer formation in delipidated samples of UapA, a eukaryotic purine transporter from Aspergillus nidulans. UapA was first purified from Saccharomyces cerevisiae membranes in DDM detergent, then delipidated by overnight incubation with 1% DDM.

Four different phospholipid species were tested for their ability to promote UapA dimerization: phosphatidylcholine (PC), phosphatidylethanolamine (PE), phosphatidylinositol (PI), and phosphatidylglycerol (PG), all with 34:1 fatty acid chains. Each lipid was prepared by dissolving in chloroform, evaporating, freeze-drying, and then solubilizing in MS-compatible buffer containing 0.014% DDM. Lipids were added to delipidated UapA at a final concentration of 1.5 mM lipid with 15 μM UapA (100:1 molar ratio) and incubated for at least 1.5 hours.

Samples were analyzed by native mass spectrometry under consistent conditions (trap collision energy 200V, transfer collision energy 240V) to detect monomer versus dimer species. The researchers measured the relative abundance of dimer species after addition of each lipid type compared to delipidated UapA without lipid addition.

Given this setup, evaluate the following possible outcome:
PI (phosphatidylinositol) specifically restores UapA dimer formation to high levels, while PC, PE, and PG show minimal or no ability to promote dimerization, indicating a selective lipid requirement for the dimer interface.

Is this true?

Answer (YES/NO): NO